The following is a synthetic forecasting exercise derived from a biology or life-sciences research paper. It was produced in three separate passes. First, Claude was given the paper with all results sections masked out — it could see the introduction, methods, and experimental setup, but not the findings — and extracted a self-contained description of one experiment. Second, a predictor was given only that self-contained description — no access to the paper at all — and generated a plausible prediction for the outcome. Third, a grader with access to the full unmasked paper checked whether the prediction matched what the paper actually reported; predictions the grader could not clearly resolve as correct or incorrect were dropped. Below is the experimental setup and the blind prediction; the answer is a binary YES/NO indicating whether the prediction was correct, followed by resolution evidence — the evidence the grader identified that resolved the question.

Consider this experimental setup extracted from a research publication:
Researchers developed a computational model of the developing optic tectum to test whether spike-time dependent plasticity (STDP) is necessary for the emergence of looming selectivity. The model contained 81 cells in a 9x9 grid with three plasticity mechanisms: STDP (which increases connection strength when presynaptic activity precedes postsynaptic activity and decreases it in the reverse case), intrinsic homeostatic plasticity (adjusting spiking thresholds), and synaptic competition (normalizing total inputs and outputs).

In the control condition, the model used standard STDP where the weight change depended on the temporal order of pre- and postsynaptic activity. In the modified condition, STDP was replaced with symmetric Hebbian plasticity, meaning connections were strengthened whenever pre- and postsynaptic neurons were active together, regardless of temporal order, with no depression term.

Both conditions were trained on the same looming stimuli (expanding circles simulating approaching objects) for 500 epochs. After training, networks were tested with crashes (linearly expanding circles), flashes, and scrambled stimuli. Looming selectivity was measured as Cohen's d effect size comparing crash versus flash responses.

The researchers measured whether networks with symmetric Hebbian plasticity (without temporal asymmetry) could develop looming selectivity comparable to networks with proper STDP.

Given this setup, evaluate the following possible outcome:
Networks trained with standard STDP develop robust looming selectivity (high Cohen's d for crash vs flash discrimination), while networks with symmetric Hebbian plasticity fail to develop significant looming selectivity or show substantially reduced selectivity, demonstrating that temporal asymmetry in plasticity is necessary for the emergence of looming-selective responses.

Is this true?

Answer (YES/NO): NO